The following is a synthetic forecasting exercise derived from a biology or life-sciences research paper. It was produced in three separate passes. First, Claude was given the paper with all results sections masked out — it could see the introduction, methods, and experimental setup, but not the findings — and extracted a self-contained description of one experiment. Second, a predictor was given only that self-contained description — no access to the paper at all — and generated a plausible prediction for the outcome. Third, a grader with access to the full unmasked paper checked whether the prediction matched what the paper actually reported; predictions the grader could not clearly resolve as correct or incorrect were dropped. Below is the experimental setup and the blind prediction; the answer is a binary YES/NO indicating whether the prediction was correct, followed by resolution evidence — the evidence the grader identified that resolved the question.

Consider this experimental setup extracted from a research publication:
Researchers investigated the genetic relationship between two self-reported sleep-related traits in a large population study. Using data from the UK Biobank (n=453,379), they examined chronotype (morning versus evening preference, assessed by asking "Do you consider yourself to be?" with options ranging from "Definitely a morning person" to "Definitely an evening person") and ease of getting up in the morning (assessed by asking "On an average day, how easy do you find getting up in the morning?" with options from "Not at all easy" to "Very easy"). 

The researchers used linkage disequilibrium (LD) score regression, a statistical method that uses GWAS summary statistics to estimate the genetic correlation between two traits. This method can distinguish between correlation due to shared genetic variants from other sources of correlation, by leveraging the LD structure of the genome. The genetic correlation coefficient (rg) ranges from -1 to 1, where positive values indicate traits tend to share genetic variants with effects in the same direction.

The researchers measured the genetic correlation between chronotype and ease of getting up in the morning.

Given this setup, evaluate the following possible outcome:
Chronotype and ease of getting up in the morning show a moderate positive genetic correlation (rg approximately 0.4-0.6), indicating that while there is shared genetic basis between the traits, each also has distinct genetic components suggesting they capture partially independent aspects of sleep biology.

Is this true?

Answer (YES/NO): NO